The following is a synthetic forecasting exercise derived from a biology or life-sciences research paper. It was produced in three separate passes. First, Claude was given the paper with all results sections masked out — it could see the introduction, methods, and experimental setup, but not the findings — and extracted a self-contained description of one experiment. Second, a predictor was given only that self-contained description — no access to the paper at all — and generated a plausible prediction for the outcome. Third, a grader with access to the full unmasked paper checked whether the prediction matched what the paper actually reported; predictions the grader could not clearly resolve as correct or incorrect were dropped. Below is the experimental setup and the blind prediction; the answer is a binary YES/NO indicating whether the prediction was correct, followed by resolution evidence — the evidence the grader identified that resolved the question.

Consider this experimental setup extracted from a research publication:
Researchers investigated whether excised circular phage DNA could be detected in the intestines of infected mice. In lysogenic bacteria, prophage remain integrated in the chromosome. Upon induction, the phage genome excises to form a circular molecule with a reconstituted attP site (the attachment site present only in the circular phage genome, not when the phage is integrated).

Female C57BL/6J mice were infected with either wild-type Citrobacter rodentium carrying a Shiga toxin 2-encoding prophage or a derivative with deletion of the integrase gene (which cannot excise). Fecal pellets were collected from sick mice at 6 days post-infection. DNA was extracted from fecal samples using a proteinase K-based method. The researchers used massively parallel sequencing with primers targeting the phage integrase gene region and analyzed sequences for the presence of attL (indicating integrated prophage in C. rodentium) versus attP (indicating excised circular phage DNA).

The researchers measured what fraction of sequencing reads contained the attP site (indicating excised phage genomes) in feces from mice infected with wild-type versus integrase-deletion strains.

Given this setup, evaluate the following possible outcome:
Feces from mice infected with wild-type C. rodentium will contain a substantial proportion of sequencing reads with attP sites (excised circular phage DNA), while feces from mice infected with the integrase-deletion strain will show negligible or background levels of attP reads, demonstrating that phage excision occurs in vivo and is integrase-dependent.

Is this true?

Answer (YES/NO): NO